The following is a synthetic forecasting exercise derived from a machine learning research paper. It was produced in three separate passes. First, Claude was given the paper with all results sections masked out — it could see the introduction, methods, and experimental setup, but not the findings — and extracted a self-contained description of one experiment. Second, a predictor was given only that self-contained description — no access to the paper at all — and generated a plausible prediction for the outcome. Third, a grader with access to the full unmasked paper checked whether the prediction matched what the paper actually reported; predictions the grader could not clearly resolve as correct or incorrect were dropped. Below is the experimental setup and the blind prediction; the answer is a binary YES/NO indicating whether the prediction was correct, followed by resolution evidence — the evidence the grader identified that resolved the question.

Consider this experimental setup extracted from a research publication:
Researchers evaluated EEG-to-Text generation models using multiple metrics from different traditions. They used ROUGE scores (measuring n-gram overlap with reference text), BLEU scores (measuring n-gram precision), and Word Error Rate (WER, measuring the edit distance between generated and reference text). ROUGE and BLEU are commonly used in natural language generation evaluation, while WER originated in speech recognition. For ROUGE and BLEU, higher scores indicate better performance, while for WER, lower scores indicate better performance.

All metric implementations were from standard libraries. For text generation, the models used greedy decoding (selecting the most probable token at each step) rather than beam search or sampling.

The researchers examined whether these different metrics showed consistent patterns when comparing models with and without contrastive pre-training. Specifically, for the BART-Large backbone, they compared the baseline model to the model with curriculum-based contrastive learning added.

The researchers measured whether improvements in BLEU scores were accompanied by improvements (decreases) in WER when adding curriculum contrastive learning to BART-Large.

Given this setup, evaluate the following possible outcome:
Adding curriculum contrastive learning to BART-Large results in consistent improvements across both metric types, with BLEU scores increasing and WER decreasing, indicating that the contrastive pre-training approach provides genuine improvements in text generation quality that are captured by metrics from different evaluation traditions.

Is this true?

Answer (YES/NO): YES